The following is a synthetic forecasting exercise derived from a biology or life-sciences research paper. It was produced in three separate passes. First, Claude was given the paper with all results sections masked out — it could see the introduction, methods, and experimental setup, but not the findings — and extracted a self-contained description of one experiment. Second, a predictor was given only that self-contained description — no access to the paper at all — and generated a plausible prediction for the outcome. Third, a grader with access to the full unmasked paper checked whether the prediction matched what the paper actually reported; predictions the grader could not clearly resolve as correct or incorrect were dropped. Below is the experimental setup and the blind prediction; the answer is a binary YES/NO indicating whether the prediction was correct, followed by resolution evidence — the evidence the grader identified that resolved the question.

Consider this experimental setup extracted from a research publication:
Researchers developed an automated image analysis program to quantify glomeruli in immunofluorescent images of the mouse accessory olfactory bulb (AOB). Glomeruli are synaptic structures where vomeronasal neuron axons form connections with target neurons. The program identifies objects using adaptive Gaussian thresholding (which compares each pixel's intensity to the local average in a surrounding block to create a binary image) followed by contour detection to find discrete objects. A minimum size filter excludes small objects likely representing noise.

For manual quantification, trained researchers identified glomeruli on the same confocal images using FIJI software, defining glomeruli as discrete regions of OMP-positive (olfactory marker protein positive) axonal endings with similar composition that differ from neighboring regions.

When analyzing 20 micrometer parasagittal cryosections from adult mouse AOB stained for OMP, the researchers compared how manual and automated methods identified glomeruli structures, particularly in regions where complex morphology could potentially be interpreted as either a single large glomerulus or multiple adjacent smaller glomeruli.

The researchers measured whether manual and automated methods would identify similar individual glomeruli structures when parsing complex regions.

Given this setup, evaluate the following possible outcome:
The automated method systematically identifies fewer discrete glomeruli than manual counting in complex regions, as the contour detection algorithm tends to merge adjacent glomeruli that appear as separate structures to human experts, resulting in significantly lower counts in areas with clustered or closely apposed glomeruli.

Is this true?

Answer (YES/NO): NO